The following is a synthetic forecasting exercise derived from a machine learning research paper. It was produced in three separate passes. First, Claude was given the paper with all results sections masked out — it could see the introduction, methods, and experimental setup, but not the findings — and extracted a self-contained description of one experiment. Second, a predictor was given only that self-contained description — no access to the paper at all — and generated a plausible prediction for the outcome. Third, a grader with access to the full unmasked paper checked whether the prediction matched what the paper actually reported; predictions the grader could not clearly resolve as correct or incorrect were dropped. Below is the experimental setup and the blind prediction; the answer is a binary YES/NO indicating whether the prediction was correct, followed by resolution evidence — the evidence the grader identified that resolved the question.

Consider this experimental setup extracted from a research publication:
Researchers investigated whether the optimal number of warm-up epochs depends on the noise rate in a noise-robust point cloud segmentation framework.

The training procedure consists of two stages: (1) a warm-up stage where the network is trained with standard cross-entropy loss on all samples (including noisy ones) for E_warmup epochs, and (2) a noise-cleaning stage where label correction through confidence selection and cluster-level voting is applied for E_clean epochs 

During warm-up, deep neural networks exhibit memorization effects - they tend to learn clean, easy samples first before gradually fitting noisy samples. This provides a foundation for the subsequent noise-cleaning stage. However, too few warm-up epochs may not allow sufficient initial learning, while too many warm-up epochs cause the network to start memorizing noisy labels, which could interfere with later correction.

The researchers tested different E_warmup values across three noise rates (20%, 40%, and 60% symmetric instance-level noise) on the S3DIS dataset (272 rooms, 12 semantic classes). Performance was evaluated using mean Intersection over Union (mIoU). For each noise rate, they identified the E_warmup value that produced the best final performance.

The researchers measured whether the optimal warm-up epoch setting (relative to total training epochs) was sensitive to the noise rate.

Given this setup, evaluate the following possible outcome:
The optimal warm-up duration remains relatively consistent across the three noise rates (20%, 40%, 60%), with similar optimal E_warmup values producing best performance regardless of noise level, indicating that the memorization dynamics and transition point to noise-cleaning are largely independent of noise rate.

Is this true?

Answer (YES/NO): YES